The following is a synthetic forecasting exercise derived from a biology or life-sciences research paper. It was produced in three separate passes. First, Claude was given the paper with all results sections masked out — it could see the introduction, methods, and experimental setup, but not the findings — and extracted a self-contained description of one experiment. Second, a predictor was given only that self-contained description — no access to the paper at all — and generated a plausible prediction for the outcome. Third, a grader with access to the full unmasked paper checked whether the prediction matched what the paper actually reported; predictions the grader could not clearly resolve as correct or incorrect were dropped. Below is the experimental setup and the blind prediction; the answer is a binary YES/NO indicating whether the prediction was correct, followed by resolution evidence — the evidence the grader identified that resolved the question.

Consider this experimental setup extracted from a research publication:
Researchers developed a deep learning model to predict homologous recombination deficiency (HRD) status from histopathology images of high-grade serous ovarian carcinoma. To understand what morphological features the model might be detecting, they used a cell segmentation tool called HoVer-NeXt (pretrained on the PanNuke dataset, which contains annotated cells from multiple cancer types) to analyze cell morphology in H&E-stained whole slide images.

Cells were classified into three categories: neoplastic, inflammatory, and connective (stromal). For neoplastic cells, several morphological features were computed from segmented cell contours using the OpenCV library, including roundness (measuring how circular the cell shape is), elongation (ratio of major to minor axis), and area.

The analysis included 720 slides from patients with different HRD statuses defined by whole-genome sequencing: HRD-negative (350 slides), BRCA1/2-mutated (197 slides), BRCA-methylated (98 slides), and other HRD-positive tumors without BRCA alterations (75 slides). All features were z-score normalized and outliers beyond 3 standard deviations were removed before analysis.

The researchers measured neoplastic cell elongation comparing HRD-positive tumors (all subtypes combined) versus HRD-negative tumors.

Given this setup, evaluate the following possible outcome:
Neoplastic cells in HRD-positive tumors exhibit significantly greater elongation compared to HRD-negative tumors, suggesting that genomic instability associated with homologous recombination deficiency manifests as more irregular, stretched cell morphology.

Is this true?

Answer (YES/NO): NO